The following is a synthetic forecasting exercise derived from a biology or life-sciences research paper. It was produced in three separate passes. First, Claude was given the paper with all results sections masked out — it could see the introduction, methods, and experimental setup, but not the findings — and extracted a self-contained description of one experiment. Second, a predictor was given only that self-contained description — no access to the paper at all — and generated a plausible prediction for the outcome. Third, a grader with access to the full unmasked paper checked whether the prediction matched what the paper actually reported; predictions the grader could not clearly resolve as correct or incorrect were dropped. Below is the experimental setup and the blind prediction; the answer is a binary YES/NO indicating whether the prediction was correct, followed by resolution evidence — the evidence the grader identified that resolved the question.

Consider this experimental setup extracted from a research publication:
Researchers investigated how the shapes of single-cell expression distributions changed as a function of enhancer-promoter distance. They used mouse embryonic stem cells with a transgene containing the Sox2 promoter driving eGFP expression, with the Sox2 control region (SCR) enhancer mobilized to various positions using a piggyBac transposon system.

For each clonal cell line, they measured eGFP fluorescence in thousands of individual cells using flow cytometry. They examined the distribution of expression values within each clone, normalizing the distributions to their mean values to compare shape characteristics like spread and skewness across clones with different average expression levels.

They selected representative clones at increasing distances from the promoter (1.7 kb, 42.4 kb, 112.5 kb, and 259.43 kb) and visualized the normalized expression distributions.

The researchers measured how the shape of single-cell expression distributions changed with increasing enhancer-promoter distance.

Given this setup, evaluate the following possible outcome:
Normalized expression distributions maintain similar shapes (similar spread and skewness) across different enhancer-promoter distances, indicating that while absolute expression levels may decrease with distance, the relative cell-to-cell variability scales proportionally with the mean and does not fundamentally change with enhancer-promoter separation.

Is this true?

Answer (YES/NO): NO